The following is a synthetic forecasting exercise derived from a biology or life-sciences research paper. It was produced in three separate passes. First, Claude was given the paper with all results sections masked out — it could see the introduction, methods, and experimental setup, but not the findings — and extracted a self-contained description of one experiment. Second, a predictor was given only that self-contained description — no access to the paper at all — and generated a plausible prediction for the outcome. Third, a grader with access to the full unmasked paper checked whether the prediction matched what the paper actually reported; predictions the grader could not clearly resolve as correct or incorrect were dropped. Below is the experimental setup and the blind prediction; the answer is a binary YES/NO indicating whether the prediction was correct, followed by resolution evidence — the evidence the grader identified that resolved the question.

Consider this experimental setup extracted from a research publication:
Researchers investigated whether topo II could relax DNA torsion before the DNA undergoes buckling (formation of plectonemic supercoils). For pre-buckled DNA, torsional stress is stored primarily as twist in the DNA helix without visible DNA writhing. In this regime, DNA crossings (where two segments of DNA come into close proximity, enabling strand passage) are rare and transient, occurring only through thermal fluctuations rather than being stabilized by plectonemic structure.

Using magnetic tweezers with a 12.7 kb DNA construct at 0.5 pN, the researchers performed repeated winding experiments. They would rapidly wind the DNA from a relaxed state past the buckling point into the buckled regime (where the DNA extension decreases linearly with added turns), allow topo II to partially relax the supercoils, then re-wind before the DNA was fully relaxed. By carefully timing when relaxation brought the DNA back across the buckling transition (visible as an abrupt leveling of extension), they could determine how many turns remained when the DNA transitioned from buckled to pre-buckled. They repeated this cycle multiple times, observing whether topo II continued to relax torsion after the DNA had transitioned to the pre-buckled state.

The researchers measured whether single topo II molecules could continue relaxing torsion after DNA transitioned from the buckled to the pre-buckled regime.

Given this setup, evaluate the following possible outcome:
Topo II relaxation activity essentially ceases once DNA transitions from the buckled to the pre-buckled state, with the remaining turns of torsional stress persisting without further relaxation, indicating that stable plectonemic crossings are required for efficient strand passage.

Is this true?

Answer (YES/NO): NO